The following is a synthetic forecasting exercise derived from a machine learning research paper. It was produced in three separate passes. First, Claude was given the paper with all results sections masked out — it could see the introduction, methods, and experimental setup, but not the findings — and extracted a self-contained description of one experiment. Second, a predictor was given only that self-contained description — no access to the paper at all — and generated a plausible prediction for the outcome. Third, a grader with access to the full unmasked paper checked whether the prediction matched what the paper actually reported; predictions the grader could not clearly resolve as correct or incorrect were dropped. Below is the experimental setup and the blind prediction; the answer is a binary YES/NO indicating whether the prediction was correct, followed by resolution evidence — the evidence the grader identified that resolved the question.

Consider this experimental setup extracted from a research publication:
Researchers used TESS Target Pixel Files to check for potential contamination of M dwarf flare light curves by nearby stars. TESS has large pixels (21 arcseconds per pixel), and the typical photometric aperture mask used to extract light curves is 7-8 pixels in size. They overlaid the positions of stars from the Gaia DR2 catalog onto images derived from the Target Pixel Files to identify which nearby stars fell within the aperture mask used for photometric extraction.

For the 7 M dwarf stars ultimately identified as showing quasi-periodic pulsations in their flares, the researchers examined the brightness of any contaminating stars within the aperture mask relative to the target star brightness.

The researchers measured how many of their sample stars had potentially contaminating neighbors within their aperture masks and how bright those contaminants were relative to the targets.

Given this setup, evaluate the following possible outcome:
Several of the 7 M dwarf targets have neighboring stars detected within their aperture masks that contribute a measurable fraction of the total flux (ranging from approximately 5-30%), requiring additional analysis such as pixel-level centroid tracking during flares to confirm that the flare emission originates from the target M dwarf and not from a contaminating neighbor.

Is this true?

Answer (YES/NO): YES